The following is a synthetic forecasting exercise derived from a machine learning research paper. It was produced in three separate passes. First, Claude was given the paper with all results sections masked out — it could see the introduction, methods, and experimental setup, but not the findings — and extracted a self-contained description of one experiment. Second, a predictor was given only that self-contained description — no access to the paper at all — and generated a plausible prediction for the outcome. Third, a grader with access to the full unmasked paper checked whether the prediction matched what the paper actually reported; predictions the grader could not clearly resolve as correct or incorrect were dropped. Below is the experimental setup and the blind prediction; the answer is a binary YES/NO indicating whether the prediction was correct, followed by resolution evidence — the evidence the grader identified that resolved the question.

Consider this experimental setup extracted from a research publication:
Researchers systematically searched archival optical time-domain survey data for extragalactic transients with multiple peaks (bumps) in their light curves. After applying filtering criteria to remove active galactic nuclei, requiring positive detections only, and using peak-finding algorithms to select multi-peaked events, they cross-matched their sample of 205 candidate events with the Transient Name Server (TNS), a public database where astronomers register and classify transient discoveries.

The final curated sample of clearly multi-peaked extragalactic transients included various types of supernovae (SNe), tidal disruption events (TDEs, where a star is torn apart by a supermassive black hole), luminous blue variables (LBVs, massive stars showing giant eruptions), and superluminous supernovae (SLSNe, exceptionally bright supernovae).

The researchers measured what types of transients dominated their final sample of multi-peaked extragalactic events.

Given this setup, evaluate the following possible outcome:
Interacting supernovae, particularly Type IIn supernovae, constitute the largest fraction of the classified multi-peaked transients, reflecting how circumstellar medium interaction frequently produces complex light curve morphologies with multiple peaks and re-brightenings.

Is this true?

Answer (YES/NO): NO